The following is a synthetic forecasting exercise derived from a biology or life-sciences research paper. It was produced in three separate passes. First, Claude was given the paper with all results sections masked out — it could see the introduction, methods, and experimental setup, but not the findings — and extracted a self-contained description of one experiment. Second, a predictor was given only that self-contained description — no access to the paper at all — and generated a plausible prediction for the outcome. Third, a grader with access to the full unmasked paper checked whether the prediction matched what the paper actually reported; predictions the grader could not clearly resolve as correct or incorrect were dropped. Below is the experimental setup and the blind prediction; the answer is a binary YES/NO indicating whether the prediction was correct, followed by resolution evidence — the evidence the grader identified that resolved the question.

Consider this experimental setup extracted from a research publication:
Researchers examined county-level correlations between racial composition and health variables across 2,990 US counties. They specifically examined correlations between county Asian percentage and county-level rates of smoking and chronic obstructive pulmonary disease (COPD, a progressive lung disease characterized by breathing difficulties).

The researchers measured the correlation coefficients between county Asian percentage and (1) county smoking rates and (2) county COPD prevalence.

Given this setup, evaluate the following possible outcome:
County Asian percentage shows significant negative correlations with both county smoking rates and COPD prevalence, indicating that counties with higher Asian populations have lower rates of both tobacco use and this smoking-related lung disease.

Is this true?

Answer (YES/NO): YES